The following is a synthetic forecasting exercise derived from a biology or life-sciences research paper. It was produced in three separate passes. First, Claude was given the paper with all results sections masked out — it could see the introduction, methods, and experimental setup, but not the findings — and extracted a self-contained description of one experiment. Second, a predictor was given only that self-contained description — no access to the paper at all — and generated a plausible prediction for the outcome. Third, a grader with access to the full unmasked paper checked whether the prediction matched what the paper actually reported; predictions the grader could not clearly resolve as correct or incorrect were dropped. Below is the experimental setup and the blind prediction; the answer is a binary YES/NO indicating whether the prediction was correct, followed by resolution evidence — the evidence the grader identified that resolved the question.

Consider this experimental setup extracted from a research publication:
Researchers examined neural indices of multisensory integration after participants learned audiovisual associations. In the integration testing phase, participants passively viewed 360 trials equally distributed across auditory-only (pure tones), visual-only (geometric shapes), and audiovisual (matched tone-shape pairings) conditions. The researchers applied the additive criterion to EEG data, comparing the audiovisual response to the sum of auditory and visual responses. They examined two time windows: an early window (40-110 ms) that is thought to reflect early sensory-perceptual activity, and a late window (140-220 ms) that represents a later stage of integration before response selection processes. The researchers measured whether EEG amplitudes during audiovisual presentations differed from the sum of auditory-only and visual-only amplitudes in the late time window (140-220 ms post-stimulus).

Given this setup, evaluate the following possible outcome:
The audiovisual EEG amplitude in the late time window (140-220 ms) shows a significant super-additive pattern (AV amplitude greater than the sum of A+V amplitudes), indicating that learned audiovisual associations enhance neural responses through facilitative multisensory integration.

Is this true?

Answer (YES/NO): NO